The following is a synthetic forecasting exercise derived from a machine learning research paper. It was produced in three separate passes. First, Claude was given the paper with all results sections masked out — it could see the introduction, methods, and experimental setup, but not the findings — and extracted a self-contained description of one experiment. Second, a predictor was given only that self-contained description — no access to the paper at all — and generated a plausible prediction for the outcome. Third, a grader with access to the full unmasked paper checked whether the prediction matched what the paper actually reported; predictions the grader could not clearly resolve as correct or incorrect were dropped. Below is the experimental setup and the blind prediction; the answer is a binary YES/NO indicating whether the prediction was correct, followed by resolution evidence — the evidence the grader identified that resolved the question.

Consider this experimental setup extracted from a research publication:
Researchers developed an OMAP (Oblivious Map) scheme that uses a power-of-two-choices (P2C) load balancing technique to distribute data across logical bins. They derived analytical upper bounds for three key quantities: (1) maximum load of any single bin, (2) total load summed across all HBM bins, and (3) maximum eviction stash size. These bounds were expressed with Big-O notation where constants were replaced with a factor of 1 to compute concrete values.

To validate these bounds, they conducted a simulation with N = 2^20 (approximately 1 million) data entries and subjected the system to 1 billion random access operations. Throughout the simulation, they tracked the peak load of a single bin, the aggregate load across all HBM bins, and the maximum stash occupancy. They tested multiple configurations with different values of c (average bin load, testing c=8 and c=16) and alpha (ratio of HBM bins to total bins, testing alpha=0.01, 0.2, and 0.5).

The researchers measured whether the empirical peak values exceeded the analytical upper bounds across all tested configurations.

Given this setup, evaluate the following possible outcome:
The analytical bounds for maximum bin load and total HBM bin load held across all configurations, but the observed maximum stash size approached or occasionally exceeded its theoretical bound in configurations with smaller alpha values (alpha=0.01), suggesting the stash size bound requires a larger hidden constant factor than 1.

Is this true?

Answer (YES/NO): NO